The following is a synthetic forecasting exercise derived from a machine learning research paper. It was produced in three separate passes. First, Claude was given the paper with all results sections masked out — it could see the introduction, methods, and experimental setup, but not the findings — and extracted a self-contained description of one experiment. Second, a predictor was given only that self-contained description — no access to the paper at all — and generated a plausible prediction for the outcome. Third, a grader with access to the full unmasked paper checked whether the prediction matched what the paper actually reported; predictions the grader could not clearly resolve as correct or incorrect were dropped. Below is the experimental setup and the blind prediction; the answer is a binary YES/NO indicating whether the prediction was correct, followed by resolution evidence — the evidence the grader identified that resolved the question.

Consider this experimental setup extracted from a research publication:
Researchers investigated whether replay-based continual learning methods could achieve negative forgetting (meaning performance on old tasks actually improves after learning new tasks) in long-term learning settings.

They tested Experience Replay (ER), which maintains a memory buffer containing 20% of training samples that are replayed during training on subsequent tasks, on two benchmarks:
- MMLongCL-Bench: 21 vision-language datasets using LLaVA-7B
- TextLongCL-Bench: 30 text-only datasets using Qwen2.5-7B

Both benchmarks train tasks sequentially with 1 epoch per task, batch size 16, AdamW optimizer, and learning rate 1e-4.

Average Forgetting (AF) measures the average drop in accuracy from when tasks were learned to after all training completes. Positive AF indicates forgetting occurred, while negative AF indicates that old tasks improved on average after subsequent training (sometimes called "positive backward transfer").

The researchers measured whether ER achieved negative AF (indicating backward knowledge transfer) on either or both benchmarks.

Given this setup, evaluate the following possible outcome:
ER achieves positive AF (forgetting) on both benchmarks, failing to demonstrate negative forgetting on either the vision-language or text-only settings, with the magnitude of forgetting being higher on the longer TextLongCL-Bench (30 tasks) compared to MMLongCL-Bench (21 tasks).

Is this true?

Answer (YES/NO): NO